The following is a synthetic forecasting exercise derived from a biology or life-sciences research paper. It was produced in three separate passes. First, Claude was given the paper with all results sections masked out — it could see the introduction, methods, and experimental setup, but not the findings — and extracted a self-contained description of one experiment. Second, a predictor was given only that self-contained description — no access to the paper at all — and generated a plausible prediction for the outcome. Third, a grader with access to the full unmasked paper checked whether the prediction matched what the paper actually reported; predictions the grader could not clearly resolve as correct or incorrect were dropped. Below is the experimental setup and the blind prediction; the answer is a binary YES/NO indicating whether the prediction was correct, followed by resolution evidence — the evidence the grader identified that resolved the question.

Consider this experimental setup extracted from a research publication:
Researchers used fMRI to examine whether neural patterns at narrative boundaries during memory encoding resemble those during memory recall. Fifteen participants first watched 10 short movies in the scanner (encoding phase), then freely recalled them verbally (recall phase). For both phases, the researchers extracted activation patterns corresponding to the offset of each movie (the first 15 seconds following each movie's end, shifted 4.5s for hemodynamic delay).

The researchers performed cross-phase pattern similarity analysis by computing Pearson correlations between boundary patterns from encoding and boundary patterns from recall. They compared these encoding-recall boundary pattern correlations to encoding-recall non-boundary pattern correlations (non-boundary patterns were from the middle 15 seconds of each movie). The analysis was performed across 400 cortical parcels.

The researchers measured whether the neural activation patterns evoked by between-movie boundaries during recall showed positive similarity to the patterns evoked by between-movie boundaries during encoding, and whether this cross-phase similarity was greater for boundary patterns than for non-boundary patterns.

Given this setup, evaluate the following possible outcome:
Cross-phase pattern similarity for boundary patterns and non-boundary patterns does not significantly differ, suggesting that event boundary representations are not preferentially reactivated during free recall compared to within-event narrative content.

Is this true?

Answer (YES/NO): NO